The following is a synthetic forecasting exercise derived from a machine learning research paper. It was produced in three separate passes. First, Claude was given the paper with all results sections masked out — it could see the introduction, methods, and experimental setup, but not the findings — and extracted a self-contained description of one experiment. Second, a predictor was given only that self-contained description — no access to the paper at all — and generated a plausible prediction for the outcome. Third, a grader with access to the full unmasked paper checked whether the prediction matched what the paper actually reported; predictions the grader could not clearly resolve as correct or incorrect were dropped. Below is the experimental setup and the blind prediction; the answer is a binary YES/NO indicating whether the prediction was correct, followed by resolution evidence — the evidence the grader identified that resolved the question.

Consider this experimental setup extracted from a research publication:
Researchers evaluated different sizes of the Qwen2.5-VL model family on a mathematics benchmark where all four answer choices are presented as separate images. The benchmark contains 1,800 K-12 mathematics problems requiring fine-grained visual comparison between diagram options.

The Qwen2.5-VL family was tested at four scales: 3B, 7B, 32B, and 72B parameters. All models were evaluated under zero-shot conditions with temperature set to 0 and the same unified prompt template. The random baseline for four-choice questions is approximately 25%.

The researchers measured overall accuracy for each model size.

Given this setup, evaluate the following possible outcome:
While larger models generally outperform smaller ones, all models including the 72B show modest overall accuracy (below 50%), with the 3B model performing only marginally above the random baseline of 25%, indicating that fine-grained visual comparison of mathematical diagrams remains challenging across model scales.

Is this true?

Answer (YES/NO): NO